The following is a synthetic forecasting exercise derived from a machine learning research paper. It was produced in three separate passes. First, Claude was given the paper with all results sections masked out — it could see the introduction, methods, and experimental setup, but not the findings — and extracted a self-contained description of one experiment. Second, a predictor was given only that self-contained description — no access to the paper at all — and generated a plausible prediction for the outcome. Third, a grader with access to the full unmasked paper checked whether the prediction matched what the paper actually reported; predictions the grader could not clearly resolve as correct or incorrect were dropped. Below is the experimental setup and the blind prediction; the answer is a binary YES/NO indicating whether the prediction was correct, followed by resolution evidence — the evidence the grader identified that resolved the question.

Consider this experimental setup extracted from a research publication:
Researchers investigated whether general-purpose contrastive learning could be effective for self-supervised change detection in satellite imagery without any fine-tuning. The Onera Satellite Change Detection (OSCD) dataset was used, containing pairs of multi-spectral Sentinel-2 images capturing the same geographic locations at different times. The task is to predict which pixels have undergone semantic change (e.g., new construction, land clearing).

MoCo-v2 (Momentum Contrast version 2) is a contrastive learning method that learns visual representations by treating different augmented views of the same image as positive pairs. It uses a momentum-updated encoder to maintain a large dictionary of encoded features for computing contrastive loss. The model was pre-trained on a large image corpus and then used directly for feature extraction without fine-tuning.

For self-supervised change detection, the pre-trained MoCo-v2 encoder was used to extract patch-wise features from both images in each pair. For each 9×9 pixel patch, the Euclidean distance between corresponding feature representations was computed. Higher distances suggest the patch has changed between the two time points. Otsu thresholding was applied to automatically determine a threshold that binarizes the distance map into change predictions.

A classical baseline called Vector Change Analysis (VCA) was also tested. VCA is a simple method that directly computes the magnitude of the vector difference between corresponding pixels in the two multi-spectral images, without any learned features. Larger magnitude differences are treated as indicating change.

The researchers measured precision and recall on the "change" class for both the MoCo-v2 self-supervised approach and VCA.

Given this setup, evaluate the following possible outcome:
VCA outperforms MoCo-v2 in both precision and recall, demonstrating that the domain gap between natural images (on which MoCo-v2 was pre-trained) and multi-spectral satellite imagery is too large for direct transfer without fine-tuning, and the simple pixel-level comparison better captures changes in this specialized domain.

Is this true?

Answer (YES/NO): NO